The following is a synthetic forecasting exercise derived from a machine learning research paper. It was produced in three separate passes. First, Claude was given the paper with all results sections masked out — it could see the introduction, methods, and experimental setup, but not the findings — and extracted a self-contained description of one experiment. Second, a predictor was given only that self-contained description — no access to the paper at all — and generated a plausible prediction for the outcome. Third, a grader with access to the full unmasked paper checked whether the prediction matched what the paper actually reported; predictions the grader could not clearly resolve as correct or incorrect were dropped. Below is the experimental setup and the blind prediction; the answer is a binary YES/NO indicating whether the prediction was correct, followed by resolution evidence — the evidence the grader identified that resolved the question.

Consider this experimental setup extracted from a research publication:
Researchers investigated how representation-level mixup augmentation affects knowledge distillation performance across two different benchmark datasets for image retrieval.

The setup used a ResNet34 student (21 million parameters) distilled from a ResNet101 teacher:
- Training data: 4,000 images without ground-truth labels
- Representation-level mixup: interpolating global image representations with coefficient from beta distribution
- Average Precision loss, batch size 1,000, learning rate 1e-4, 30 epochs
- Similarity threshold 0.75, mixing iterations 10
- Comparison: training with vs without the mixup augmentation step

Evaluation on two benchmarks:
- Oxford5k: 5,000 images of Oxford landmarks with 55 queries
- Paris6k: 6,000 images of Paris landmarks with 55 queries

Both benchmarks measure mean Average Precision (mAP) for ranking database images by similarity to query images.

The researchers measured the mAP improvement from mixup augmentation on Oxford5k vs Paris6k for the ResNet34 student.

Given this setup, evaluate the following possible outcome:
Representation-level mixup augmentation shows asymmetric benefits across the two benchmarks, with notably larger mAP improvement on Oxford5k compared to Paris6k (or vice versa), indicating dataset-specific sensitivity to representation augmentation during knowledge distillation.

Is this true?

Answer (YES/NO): NO